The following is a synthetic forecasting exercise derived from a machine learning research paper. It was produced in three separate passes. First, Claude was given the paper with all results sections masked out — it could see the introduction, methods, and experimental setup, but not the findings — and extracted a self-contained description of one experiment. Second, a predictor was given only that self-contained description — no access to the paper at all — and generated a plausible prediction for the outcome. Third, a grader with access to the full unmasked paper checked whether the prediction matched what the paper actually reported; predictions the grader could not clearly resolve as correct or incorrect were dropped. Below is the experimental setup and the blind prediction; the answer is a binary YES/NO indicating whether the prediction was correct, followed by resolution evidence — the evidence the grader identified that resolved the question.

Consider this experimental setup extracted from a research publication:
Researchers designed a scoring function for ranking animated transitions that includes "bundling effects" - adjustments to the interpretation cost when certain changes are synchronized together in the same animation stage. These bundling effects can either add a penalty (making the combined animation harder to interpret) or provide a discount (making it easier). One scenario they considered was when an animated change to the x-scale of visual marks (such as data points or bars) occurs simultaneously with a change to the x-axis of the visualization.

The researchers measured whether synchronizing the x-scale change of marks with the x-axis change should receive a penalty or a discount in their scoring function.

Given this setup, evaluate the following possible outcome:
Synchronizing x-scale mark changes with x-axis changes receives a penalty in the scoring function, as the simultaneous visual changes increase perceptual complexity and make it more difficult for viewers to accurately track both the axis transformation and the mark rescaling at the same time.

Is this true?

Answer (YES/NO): NO